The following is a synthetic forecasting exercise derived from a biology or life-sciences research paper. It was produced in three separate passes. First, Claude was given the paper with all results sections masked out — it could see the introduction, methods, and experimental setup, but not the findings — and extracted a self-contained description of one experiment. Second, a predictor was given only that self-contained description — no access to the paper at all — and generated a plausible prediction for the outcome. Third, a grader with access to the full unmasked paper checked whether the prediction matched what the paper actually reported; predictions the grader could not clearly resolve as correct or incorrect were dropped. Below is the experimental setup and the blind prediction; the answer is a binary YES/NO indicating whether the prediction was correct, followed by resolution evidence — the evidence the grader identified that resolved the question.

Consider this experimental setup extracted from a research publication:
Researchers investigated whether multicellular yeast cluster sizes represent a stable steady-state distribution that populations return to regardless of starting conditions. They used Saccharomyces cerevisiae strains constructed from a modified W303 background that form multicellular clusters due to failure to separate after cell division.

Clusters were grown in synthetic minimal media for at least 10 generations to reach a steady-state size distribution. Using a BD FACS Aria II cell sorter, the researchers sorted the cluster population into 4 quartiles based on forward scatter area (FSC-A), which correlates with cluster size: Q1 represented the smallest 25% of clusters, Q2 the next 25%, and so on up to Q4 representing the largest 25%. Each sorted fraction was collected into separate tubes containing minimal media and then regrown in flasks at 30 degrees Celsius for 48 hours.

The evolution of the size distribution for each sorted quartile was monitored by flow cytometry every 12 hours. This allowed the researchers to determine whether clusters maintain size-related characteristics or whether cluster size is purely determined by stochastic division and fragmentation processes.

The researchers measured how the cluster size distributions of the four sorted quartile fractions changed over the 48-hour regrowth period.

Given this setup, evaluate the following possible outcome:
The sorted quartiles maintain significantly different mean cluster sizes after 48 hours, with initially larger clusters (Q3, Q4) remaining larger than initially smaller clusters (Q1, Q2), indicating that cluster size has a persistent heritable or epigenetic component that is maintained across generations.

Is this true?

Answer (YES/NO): NO